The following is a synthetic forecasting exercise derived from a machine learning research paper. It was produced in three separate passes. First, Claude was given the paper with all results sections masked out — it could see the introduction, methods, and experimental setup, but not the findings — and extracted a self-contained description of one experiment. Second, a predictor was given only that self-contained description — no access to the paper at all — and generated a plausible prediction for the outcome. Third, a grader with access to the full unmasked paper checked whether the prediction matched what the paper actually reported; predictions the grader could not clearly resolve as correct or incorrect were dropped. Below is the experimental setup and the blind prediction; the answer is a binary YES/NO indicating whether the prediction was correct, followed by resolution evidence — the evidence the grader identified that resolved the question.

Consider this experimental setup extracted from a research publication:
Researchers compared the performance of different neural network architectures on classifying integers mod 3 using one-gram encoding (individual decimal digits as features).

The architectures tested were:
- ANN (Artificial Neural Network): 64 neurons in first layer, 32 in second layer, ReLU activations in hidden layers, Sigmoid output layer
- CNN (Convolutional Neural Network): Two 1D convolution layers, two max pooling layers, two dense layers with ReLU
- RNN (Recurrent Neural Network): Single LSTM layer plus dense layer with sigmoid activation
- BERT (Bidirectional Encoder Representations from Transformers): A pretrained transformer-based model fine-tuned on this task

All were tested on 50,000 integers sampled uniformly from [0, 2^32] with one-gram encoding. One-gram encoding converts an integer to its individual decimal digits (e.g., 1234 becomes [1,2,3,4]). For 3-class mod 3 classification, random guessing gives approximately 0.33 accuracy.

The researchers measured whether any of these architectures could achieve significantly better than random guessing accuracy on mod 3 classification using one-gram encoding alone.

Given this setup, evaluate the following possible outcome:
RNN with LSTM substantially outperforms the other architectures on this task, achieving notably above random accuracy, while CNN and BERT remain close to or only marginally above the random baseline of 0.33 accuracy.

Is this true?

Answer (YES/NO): NO